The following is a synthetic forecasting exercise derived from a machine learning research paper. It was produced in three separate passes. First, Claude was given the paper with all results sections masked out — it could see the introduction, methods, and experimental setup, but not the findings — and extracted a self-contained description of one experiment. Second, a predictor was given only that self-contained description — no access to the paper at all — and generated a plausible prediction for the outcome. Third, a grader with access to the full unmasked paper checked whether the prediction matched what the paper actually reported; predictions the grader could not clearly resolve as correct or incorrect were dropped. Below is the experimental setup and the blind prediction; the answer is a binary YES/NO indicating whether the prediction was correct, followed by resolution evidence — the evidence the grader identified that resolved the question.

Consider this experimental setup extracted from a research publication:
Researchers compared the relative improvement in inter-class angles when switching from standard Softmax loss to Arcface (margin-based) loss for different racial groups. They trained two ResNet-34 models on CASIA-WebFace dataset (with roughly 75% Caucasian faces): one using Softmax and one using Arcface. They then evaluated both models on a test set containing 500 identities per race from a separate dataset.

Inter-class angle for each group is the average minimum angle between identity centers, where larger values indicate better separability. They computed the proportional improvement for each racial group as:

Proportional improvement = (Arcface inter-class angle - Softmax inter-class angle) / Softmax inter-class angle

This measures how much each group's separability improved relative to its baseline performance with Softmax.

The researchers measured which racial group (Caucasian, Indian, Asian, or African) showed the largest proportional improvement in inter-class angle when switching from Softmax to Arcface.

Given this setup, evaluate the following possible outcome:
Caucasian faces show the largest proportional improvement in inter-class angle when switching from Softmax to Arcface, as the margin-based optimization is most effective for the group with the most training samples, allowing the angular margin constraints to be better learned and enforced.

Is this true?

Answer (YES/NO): NO